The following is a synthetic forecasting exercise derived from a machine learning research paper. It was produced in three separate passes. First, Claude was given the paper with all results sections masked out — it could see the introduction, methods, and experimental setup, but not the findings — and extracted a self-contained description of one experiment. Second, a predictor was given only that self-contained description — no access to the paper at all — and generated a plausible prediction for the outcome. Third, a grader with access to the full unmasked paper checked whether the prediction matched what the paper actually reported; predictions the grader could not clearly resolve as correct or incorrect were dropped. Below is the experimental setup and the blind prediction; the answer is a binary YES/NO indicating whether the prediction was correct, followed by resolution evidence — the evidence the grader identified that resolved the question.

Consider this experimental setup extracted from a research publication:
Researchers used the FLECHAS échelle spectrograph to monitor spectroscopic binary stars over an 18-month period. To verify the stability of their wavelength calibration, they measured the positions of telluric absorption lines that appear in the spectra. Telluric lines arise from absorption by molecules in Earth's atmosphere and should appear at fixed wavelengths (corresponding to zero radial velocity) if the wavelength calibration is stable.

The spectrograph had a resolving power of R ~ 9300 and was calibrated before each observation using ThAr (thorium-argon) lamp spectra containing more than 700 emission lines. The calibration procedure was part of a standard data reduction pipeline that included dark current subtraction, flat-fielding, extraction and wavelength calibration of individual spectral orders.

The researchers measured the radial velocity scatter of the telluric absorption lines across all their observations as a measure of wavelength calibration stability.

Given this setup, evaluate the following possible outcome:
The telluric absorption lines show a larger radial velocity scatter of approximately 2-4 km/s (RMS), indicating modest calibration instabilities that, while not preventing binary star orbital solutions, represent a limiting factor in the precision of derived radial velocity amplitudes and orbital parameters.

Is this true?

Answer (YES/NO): NO